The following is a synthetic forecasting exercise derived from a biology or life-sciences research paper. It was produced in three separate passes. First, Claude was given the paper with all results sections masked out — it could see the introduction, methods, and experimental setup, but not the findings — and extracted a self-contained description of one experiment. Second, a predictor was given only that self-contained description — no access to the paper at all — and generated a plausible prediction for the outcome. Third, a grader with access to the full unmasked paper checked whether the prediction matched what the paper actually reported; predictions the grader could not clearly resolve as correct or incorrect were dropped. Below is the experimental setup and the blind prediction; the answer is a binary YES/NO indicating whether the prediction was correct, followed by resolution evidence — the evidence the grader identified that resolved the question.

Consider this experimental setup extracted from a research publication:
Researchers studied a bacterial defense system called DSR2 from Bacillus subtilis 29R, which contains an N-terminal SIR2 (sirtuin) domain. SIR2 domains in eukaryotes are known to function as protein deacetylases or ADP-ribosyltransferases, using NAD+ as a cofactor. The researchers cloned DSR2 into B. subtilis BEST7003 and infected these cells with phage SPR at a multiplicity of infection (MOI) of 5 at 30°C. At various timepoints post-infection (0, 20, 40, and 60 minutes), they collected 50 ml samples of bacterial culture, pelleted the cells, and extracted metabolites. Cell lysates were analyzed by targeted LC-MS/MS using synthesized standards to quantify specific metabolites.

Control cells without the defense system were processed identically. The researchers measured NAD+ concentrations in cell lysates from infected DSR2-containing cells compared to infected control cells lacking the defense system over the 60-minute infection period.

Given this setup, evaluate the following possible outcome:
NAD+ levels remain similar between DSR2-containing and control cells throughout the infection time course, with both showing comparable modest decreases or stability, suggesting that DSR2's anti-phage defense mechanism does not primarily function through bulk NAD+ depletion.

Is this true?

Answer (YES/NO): NO